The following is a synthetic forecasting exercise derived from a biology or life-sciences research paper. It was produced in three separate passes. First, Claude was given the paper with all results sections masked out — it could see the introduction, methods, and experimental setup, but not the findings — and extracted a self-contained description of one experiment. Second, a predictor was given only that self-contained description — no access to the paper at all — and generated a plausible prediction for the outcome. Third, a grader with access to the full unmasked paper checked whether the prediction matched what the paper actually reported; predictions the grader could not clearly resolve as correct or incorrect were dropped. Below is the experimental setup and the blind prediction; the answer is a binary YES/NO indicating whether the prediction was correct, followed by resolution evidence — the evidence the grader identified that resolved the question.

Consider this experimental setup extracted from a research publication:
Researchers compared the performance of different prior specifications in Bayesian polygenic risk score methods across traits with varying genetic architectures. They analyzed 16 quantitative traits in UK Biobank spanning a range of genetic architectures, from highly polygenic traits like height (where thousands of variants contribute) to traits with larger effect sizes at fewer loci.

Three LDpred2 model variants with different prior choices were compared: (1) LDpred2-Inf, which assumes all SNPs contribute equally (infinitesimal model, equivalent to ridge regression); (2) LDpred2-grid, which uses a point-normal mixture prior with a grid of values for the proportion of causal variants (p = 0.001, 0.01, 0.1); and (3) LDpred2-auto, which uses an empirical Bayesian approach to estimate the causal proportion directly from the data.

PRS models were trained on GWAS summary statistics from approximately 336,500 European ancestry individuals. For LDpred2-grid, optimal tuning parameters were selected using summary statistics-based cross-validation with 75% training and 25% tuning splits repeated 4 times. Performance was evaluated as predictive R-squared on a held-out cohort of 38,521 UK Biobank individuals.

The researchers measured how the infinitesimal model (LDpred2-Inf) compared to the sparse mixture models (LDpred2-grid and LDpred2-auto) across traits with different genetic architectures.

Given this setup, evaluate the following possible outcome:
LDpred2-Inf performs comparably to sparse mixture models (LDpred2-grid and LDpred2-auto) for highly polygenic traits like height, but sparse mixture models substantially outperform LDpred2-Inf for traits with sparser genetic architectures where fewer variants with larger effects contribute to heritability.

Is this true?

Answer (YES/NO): YES